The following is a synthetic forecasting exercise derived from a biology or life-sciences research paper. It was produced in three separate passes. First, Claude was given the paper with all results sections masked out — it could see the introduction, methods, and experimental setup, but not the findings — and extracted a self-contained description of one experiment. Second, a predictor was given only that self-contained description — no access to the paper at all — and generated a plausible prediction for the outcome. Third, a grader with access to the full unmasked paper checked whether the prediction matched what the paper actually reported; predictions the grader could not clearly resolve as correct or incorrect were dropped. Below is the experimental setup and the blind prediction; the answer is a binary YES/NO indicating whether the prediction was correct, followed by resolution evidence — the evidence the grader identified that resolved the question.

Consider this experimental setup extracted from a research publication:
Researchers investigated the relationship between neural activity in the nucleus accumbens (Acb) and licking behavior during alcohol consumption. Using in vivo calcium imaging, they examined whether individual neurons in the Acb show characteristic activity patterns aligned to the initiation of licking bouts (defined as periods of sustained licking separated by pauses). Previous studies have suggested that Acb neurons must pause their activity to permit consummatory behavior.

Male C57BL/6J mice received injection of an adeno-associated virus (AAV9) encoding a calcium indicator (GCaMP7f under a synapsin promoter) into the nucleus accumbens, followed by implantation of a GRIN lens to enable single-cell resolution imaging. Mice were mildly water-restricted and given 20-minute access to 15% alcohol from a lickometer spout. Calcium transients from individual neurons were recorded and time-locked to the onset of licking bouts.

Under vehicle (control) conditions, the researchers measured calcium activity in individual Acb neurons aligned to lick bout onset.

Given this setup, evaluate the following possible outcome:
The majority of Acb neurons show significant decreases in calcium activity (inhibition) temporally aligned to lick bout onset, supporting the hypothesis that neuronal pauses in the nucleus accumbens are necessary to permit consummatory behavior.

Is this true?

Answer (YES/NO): NO